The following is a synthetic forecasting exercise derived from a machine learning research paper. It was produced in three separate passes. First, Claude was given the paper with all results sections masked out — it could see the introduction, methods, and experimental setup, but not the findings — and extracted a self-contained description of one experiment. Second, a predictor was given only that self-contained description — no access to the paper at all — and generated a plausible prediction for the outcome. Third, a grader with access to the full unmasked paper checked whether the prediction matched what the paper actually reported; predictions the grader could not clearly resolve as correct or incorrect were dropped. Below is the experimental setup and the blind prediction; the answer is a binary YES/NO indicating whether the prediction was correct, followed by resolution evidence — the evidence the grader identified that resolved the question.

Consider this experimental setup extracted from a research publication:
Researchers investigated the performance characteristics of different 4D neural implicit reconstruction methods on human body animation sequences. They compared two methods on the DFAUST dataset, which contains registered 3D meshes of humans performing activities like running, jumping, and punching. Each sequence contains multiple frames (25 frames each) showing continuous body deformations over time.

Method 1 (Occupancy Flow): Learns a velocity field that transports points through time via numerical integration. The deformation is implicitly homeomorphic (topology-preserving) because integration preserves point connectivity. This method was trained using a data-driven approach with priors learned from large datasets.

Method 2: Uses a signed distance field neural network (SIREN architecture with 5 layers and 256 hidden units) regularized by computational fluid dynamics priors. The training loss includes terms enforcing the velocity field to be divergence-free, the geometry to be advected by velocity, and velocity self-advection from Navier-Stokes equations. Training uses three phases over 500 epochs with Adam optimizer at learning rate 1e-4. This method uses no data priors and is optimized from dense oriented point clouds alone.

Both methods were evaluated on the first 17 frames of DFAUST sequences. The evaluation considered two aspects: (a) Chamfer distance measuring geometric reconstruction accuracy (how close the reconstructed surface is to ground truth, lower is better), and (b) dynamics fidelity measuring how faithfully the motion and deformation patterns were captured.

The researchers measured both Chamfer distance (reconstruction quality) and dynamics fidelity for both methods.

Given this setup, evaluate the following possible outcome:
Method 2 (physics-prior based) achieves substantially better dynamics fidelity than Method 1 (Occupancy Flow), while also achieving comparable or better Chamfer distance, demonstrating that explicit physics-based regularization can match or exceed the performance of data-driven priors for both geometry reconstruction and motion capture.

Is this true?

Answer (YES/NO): NO